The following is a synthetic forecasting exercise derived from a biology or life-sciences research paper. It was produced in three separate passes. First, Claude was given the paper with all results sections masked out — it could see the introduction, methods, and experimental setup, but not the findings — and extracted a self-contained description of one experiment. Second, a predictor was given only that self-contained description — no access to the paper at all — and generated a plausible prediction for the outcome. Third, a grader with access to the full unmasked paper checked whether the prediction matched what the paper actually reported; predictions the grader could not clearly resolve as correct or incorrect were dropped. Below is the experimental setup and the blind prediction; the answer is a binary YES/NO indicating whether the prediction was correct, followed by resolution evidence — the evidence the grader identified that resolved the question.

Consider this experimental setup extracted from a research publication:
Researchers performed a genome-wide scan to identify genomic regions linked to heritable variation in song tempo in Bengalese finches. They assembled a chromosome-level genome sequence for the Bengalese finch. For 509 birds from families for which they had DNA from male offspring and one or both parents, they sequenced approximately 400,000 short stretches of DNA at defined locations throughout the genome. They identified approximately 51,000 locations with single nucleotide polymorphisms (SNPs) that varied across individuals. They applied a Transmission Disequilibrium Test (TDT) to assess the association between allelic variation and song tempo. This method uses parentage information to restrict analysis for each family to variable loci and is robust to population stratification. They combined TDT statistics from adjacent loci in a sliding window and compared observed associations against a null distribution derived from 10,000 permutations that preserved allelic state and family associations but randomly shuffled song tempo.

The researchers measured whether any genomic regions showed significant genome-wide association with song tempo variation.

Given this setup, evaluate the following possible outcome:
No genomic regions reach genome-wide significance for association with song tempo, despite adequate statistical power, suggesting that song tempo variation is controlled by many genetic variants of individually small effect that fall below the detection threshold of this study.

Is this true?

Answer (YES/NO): NO